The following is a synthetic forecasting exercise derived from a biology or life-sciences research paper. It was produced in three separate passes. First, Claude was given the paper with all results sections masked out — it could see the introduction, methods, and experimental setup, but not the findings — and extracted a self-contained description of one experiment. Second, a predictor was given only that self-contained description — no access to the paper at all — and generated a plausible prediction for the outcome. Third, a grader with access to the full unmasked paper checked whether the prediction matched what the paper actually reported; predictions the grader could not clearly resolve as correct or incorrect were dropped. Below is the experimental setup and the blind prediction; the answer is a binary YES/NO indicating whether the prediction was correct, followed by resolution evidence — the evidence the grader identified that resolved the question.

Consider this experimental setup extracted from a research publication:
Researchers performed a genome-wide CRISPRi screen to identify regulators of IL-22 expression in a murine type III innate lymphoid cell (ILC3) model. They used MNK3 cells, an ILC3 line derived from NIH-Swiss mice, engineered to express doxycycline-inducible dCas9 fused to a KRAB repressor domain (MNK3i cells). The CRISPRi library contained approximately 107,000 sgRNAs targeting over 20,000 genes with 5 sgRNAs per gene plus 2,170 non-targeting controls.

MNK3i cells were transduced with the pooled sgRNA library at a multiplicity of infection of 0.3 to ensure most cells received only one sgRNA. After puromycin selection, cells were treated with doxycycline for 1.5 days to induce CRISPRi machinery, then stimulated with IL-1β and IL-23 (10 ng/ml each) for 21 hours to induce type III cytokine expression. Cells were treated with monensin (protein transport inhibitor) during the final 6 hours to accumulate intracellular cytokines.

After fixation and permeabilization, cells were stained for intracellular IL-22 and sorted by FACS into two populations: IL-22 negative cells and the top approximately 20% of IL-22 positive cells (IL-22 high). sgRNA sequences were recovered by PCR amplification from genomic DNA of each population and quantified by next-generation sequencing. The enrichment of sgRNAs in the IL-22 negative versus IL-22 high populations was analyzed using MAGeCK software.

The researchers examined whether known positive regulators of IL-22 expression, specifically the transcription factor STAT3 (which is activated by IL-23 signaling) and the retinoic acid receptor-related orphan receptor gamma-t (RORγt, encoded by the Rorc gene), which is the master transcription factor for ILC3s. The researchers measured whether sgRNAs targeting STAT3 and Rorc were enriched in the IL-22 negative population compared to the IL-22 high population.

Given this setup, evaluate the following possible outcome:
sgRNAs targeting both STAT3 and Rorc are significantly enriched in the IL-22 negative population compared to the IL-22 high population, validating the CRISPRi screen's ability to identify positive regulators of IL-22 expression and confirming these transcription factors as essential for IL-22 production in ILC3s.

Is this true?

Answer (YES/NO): NO